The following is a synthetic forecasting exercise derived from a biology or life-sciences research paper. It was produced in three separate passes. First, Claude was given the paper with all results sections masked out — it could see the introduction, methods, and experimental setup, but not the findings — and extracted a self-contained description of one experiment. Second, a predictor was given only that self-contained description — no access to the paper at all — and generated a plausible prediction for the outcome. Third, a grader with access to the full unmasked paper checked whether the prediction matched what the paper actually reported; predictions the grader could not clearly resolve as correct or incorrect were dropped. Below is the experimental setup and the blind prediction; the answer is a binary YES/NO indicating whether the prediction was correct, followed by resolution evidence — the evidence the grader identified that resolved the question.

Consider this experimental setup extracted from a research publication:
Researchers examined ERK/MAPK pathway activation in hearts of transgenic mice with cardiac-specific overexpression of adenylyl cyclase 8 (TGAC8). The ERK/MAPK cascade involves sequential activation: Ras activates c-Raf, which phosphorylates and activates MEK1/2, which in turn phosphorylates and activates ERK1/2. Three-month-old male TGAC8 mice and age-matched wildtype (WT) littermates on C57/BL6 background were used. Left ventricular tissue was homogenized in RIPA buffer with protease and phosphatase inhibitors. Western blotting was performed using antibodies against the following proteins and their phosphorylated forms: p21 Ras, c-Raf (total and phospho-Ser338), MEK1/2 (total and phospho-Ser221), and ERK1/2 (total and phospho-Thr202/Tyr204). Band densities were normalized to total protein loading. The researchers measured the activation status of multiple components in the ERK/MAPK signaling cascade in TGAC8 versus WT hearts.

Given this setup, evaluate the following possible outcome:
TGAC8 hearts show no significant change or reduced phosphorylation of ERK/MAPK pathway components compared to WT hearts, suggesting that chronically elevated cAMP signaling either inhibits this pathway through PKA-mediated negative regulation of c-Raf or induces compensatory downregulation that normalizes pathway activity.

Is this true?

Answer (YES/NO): NO